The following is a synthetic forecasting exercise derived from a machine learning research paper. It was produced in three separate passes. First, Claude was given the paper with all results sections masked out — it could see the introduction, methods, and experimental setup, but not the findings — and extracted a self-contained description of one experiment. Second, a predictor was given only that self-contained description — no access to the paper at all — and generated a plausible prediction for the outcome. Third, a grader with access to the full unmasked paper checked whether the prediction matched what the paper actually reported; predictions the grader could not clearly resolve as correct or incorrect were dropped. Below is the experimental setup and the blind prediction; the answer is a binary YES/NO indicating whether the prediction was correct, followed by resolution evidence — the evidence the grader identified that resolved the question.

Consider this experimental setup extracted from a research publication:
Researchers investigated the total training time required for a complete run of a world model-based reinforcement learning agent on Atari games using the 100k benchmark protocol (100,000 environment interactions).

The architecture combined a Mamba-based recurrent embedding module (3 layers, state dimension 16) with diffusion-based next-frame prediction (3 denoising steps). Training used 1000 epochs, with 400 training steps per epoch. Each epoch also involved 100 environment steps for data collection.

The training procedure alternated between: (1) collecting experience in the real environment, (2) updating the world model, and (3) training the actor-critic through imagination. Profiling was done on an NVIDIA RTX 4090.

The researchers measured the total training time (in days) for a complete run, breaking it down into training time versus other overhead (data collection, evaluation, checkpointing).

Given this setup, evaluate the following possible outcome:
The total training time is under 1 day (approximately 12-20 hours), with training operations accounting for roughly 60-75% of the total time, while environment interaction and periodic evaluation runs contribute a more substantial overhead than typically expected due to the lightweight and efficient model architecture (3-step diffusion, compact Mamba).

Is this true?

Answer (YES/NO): NO